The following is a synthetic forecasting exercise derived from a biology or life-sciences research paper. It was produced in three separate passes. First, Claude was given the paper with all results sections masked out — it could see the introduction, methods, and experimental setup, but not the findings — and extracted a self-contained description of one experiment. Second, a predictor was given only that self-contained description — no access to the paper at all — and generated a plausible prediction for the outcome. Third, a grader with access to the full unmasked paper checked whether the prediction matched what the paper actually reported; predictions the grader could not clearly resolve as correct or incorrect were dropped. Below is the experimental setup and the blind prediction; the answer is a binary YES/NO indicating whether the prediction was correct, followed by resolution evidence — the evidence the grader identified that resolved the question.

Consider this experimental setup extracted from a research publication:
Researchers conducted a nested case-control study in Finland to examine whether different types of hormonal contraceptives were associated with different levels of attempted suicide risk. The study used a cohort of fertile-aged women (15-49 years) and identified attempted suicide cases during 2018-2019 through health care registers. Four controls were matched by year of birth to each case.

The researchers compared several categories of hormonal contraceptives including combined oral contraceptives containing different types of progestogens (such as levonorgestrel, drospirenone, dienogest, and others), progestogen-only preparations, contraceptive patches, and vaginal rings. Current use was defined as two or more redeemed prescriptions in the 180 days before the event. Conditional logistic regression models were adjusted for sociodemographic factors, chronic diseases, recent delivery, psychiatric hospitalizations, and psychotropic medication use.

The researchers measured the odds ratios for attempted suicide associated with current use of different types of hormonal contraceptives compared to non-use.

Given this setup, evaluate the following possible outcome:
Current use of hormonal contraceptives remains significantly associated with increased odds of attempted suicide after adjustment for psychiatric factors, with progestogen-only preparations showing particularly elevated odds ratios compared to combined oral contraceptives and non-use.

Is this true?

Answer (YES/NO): NO